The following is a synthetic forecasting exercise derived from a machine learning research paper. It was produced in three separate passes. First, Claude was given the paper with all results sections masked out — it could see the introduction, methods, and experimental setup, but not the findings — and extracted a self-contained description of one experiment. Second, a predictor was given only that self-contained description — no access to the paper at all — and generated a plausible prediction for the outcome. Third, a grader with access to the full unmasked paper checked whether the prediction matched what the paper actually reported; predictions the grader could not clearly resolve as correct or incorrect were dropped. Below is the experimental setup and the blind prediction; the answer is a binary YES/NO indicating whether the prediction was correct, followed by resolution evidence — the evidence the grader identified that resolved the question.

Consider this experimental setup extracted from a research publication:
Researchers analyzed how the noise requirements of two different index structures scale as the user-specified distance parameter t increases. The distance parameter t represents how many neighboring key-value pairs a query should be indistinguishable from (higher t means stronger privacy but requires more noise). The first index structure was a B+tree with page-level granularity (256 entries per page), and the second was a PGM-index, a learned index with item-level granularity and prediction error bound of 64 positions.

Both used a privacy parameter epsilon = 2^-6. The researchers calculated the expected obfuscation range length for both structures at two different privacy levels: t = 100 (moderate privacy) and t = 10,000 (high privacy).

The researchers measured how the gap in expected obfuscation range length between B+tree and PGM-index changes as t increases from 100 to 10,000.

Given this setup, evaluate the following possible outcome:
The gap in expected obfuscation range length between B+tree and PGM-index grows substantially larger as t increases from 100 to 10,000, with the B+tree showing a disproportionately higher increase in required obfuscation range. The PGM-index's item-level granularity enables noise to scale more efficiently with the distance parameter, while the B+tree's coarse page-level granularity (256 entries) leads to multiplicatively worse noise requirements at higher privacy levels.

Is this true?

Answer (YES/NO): NO